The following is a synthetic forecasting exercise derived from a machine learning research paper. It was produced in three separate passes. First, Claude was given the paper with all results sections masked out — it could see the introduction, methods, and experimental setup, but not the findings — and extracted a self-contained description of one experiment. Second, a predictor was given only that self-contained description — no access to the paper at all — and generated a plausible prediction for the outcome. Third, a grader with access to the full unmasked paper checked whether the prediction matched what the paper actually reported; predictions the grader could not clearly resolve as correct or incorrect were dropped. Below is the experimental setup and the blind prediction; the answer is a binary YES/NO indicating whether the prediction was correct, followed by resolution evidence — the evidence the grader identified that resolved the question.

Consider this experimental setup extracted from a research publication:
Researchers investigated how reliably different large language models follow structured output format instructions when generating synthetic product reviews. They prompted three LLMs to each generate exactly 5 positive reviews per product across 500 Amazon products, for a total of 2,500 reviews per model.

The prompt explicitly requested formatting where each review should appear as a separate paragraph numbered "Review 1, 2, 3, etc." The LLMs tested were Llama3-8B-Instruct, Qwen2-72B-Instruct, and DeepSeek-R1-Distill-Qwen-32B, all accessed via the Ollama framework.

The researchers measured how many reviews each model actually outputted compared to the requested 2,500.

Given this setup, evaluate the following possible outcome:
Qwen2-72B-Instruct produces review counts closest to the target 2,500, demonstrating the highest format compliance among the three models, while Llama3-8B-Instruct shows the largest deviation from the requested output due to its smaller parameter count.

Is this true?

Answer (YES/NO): NO